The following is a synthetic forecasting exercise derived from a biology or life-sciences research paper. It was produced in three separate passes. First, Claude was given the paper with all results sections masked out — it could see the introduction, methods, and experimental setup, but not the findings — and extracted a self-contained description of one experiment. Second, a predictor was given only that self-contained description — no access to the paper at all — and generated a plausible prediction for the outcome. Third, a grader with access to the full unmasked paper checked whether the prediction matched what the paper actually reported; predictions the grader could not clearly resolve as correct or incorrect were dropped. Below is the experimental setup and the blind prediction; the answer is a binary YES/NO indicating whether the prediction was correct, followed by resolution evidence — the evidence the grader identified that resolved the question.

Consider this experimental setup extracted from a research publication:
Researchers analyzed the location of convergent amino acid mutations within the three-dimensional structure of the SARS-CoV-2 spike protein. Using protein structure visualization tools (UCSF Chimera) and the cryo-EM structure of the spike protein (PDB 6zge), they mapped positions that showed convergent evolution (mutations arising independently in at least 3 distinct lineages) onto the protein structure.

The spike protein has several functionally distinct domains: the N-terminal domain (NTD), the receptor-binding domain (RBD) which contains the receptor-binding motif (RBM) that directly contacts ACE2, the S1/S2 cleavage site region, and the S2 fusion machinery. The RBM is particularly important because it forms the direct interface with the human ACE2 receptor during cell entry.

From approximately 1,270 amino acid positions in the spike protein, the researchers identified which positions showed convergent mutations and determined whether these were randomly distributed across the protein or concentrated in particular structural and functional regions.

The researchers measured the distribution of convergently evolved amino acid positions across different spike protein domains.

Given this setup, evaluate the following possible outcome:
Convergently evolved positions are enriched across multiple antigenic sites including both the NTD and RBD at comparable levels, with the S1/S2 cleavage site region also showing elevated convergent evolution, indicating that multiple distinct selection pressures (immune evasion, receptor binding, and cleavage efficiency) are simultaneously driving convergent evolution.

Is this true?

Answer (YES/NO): YES